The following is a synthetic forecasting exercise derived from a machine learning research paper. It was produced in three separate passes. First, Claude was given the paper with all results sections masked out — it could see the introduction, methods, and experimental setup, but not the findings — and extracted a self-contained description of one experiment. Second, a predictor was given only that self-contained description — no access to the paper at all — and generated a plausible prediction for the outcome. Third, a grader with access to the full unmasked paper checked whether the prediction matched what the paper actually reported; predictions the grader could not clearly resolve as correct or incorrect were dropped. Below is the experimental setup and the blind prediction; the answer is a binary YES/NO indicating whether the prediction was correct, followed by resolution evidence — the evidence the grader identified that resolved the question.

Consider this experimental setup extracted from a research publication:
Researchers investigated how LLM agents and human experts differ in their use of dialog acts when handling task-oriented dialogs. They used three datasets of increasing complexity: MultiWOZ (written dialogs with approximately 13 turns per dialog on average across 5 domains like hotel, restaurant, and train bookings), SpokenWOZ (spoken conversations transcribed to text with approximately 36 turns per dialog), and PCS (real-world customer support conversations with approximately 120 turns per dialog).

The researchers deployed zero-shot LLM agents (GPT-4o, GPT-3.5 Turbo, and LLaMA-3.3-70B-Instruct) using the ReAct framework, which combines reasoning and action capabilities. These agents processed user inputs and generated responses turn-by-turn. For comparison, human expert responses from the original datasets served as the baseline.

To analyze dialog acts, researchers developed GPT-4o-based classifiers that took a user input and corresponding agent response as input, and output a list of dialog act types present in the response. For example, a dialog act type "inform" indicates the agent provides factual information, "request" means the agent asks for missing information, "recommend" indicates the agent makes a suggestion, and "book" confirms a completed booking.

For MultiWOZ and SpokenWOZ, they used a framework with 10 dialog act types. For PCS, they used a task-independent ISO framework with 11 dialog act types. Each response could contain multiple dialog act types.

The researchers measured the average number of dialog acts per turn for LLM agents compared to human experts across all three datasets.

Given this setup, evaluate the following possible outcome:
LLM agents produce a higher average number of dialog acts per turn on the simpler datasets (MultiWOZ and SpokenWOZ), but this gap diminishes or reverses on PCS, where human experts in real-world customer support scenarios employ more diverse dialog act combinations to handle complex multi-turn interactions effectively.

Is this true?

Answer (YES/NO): NO